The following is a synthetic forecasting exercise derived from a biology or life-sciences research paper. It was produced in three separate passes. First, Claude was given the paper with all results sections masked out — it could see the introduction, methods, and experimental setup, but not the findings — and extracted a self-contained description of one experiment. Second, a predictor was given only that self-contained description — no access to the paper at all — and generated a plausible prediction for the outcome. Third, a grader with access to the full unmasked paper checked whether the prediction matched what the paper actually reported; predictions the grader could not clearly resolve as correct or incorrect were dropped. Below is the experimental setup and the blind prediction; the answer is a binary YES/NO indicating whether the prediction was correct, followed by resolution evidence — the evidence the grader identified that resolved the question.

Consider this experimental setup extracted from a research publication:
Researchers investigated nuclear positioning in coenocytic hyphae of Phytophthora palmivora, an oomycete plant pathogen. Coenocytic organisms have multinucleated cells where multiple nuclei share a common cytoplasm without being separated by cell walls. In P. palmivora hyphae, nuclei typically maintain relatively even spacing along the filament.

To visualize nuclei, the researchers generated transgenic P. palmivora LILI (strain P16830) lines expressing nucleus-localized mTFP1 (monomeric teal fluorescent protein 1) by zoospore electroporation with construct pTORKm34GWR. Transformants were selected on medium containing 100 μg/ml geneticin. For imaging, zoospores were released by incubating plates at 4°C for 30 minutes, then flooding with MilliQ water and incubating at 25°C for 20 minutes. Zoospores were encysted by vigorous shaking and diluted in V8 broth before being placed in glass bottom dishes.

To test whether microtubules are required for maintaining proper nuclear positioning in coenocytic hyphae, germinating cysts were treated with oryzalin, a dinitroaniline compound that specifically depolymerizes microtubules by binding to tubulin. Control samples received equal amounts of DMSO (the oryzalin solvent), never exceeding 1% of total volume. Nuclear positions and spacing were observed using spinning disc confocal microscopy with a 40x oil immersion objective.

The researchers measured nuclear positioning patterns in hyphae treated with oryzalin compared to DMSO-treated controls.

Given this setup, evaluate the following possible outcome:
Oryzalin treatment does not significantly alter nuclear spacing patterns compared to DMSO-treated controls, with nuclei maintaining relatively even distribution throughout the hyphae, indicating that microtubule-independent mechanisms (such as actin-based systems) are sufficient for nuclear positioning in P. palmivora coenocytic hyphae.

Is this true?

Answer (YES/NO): NO